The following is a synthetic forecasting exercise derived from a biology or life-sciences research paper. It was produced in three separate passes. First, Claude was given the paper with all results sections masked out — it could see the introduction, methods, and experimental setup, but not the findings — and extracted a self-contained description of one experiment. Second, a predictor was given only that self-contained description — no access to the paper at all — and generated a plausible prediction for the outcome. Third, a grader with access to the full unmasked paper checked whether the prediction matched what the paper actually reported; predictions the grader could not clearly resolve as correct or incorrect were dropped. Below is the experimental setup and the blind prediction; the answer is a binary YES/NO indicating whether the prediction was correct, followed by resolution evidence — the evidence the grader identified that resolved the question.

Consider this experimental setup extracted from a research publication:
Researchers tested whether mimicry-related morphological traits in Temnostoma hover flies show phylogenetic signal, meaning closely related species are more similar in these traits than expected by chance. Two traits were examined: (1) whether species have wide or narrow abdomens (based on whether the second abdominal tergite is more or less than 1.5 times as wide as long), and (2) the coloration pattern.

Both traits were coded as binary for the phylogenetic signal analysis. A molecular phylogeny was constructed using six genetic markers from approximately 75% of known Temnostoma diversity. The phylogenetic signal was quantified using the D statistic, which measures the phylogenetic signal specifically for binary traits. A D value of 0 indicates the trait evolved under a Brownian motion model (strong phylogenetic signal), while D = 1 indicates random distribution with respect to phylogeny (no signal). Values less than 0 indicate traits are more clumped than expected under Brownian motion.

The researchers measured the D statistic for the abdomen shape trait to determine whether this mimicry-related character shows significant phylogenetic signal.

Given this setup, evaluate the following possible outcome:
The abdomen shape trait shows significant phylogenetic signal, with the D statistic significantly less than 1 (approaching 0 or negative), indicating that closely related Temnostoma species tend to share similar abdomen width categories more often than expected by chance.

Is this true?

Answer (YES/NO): YES